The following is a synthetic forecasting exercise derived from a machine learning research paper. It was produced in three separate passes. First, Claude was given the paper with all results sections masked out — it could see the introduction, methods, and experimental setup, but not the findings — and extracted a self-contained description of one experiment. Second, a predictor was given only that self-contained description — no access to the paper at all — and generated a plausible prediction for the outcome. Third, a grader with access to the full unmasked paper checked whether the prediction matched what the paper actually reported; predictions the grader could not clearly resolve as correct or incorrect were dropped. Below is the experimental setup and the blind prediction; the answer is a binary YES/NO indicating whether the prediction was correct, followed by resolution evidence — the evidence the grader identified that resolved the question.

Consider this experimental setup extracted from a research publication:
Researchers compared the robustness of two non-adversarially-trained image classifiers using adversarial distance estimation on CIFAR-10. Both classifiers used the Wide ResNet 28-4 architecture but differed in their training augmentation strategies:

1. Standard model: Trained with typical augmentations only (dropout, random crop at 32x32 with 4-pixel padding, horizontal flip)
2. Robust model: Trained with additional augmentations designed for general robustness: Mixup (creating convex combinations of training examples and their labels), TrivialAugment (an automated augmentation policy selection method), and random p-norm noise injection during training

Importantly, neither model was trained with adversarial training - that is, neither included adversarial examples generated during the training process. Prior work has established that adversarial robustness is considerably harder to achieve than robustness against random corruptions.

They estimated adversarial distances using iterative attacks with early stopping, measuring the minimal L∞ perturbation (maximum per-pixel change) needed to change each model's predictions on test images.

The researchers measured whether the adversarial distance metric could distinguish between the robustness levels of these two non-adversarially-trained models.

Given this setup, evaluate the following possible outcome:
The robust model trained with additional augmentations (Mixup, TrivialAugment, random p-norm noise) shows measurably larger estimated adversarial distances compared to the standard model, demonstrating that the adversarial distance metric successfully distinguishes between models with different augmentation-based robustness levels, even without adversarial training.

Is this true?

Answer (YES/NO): YES